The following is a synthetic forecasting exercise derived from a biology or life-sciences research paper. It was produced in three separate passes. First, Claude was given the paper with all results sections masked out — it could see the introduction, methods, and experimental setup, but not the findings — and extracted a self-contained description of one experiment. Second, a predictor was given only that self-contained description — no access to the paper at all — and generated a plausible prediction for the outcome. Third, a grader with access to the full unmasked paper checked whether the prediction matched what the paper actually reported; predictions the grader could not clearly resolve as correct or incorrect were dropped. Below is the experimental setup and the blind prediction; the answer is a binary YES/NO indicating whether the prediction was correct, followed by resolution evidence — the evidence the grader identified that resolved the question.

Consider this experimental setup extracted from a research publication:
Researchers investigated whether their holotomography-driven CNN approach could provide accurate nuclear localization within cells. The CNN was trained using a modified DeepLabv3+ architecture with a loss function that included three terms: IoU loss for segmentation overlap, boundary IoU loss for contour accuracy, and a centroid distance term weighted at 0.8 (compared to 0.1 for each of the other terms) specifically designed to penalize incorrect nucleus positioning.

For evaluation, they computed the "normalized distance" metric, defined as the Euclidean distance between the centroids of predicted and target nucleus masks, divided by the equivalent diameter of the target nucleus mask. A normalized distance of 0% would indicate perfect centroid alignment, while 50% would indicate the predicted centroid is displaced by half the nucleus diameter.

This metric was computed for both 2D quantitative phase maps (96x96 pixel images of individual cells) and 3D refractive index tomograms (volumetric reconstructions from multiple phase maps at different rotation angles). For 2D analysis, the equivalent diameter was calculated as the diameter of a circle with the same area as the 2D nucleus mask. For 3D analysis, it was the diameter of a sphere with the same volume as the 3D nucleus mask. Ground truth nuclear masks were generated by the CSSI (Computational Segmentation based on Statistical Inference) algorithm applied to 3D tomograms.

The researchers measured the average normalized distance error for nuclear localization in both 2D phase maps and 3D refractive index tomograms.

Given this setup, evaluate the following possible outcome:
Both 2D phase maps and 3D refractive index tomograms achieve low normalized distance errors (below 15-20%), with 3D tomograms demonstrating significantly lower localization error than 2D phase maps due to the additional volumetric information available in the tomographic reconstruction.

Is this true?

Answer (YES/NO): NO